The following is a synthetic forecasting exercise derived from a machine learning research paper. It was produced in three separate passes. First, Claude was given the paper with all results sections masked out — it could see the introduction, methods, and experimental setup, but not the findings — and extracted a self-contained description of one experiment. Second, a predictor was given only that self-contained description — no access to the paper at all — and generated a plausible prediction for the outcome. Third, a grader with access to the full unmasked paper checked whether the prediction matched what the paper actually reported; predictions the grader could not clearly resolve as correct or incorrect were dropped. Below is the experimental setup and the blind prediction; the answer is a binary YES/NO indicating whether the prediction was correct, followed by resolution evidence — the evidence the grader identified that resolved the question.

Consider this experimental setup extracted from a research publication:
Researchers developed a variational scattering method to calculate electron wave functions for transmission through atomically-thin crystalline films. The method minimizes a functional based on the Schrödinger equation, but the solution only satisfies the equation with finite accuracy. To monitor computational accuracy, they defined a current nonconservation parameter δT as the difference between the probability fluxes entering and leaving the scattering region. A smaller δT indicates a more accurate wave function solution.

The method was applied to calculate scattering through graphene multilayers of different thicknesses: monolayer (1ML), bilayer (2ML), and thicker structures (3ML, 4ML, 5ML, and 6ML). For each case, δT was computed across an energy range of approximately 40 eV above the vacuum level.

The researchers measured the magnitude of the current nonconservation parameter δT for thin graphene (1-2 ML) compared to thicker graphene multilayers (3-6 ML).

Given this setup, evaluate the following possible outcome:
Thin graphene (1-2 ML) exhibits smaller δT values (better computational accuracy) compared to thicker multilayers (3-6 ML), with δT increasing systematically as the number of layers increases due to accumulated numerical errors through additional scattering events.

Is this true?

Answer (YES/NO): NO